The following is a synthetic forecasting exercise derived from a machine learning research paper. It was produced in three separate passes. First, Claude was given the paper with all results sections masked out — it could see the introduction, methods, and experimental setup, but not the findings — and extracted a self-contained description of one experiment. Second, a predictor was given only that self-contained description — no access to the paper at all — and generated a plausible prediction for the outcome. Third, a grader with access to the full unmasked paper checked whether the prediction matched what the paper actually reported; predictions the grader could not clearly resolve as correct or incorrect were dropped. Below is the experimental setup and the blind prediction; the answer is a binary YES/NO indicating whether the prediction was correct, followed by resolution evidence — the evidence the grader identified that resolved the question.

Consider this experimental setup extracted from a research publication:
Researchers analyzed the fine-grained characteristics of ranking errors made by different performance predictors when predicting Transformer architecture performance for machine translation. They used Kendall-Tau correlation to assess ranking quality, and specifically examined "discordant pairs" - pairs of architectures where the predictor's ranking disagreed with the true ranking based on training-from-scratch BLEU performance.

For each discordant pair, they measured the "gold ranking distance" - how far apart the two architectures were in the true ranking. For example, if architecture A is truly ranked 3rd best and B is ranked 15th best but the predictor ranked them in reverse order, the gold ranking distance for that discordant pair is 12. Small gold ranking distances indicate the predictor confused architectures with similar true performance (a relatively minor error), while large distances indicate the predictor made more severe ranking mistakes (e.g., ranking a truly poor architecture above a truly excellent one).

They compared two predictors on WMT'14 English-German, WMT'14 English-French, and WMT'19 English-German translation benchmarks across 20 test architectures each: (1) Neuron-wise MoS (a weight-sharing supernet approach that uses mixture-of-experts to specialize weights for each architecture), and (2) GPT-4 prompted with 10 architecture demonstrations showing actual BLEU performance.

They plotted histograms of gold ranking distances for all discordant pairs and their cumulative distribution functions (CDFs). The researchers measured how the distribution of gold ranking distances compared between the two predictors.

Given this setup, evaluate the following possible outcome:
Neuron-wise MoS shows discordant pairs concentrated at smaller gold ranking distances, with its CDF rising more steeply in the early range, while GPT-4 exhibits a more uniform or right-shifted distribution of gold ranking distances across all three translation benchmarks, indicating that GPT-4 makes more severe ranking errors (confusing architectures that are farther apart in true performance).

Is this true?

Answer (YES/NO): NO